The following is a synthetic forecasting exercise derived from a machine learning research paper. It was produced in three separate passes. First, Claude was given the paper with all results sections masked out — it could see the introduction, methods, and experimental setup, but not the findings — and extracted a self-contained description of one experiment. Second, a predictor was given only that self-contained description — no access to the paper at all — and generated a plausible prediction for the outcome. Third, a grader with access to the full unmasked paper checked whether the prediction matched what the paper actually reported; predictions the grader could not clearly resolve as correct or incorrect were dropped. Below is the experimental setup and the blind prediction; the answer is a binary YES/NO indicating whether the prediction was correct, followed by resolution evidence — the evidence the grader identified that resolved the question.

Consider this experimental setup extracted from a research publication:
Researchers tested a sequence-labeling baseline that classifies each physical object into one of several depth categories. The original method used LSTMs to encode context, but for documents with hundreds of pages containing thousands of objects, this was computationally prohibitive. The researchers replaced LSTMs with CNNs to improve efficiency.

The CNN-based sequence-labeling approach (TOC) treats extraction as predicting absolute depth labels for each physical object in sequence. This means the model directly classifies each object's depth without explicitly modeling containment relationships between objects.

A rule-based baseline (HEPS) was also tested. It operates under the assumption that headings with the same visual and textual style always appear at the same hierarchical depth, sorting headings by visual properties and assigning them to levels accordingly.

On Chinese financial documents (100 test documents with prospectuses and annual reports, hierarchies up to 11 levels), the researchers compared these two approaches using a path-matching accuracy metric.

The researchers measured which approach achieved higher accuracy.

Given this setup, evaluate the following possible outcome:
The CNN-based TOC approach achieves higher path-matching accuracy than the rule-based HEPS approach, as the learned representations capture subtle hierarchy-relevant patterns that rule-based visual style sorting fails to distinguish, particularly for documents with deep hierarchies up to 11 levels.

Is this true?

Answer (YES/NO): YES